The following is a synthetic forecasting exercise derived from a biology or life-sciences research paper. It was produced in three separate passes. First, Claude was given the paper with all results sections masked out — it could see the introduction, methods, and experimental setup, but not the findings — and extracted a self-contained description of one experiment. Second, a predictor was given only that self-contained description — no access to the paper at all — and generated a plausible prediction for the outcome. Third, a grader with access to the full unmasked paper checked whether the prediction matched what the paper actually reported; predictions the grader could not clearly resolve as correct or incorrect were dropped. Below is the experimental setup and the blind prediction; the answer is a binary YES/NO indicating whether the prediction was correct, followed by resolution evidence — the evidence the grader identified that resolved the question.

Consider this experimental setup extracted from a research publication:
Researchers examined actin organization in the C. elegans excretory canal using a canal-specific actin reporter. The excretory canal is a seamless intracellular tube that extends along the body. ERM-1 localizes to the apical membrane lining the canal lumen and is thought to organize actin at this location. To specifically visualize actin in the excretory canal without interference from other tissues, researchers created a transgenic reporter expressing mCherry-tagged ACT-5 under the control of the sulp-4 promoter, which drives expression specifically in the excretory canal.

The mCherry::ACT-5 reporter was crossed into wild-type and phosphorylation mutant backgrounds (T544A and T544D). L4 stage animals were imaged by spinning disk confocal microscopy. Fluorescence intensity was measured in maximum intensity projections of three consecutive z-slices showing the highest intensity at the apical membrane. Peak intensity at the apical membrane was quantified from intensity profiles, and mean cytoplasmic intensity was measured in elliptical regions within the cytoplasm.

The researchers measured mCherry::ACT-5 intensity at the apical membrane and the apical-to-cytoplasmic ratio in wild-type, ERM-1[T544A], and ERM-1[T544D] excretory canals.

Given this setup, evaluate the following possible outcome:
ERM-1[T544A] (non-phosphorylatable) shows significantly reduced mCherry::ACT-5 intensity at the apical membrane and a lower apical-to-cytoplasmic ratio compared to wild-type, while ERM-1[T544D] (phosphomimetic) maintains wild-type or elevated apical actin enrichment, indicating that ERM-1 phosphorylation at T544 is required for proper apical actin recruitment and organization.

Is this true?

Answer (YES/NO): NO